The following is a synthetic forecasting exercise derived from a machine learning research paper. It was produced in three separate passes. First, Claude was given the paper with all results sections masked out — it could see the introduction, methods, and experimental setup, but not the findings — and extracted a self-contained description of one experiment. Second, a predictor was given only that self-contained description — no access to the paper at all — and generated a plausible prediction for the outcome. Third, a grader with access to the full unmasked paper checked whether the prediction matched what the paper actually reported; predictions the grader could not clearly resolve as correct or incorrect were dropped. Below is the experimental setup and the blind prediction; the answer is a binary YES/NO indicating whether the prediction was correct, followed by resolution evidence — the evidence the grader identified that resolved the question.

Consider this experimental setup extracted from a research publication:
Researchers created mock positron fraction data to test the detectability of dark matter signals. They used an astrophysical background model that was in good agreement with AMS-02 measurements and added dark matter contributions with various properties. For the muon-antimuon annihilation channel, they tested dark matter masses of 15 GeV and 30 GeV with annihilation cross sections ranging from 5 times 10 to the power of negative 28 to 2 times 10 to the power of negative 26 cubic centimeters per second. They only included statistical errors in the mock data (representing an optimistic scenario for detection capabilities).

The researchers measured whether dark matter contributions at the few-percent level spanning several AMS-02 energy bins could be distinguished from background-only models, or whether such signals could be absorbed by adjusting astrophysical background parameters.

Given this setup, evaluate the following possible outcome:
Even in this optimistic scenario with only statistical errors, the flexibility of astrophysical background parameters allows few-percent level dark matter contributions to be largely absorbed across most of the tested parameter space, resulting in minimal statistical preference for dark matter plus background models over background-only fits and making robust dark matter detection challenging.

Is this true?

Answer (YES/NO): NO